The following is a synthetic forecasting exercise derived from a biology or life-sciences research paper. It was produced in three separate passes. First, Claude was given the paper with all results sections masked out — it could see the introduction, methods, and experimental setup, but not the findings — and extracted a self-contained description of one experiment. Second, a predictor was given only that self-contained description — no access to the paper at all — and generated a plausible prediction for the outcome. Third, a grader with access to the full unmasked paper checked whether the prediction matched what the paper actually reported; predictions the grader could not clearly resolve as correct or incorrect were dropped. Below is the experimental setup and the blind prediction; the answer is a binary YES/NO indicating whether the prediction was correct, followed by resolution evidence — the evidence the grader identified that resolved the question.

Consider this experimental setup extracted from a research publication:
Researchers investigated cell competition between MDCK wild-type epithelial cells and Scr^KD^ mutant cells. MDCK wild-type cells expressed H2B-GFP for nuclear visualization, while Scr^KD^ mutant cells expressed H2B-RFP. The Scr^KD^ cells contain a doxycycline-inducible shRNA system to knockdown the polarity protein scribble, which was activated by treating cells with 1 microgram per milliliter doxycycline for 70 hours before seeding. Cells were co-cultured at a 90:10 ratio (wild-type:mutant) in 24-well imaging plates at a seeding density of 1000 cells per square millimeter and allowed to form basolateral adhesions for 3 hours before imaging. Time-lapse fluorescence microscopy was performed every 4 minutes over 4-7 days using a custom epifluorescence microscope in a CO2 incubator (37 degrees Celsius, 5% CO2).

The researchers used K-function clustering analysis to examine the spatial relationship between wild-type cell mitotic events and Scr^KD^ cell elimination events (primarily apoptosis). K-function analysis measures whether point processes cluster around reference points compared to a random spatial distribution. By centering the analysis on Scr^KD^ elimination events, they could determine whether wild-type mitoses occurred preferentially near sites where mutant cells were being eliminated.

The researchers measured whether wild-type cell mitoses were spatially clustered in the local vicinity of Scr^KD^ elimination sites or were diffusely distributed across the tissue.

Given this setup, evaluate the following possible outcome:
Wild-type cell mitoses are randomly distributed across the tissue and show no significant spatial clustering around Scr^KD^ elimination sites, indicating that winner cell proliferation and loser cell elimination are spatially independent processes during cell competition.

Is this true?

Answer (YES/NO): NO